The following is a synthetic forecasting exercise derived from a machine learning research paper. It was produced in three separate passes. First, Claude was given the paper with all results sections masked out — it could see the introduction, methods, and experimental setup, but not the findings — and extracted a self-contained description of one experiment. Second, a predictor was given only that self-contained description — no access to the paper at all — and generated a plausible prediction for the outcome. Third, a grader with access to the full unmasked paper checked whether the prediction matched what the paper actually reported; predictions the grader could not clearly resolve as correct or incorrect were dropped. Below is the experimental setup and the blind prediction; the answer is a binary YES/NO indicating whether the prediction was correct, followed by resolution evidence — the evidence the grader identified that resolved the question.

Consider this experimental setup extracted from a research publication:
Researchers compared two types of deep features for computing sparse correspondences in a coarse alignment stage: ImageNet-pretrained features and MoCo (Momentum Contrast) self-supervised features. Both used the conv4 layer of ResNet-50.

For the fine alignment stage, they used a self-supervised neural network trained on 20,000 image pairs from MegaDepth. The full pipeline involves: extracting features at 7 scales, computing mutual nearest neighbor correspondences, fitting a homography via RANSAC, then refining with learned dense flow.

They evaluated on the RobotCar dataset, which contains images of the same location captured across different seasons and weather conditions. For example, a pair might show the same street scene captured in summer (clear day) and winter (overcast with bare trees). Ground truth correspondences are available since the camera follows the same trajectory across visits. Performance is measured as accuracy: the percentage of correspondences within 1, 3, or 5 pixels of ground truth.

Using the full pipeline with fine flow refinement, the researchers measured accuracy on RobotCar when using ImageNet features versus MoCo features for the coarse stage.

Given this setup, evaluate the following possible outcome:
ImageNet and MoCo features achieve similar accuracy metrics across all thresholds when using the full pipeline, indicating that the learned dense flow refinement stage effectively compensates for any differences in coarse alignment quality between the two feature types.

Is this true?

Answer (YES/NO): YES